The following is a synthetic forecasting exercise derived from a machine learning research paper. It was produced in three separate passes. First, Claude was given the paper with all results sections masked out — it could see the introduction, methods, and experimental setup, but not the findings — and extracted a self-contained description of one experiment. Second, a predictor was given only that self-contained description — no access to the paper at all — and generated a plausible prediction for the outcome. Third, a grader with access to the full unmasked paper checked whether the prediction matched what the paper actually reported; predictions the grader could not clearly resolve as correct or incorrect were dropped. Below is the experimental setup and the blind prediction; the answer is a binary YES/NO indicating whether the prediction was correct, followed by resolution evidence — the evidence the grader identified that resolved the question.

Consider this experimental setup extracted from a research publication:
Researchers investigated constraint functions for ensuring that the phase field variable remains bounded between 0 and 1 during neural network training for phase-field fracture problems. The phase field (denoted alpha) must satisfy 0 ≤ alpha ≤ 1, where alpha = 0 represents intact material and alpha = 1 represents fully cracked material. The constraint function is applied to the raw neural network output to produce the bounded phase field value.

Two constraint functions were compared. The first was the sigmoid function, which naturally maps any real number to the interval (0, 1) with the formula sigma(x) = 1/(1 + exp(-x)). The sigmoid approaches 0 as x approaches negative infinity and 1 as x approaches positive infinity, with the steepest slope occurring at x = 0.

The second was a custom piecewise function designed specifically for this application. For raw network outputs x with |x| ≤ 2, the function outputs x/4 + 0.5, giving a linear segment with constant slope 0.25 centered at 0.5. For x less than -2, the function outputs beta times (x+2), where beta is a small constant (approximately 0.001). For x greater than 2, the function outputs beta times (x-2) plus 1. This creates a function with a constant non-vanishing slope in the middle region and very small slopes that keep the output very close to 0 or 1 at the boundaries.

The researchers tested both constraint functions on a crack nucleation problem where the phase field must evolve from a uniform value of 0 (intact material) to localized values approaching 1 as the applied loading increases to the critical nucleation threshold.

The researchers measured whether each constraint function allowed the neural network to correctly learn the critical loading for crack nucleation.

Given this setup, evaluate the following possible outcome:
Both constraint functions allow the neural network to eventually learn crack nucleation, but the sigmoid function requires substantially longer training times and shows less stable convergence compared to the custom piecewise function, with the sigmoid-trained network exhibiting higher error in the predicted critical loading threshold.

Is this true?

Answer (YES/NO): NO